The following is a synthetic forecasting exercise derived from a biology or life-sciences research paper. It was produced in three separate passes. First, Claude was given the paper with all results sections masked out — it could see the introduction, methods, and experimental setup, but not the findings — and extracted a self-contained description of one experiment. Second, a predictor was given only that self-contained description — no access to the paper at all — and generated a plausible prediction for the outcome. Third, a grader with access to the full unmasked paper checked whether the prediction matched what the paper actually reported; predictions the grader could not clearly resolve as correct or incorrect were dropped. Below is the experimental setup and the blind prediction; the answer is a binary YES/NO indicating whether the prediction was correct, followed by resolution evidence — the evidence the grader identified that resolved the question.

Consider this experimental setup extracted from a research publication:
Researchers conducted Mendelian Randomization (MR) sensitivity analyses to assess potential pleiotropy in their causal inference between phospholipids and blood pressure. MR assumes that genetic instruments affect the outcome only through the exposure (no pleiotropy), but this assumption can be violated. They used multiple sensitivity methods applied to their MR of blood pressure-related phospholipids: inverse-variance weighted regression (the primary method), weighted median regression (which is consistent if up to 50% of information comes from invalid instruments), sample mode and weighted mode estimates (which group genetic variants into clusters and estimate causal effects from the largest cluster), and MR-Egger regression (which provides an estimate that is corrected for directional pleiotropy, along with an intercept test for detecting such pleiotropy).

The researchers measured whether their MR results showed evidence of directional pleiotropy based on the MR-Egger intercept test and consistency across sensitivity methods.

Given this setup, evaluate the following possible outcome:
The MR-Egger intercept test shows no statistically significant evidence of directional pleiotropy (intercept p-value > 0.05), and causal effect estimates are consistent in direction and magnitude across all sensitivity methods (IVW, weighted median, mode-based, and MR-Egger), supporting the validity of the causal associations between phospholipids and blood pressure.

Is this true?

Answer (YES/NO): NO